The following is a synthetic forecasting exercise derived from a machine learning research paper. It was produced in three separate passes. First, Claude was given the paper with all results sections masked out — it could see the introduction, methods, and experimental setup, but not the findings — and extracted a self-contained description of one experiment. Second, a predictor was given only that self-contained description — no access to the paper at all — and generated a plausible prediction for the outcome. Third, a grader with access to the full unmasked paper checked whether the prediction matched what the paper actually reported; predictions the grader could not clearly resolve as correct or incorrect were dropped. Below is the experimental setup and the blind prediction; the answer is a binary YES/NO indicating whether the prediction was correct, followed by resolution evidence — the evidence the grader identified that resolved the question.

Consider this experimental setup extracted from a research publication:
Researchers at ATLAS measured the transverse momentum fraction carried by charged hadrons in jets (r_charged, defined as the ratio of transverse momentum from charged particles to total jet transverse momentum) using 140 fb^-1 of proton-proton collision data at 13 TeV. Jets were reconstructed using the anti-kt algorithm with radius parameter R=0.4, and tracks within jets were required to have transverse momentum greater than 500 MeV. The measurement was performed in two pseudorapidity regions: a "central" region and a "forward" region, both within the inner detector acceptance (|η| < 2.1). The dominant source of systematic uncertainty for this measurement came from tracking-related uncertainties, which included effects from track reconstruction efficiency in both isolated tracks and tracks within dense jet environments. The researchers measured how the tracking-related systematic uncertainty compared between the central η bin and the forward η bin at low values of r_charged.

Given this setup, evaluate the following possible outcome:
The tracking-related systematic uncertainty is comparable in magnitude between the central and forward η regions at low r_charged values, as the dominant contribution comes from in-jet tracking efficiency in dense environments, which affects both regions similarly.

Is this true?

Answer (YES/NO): NO